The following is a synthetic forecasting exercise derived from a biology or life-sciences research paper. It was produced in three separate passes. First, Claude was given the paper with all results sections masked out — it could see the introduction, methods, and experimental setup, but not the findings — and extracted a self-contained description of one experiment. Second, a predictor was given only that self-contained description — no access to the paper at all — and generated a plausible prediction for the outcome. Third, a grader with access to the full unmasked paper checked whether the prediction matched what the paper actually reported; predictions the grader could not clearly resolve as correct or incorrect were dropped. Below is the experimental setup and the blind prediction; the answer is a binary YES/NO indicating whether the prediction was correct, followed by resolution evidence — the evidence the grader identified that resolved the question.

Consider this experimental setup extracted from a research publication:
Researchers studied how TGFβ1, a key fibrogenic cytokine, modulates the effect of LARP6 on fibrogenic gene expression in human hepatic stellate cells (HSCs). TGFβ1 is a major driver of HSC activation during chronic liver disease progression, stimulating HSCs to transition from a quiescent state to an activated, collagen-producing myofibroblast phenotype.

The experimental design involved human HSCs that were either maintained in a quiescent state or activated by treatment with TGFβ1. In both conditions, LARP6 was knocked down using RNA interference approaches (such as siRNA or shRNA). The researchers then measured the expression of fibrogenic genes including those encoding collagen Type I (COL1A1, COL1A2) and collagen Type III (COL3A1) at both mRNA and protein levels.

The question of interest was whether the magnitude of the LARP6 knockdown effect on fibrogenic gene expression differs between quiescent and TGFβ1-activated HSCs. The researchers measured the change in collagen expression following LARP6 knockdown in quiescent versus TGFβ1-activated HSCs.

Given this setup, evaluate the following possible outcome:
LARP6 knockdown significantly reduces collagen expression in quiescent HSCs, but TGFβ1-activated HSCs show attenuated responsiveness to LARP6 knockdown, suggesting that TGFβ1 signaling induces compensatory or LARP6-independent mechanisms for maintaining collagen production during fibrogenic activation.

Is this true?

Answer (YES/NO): NO